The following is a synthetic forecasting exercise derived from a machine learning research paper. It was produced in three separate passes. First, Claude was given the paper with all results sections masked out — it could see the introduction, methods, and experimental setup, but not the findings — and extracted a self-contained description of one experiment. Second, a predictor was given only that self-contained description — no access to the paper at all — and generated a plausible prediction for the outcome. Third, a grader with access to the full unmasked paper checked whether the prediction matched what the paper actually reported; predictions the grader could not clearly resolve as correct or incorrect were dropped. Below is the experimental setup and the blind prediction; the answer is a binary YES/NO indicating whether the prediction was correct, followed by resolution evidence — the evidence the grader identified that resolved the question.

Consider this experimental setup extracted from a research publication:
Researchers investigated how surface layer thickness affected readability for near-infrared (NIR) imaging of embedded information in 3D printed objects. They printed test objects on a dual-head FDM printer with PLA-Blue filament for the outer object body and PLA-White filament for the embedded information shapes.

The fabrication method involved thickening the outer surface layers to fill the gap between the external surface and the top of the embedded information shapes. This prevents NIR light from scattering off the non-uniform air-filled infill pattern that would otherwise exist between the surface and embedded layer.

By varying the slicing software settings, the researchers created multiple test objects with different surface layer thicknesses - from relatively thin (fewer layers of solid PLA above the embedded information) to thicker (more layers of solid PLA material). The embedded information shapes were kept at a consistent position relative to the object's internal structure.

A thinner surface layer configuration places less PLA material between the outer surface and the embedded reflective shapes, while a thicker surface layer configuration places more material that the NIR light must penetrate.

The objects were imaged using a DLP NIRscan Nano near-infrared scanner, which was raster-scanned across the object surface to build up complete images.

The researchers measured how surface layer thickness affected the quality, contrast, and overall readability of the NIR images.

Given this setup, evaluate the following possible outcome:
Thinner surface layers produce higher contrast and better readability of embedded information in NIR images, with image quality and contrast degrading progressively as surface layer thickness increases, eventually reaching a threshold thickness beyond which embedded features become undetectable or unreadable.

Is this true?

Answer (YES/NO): YES